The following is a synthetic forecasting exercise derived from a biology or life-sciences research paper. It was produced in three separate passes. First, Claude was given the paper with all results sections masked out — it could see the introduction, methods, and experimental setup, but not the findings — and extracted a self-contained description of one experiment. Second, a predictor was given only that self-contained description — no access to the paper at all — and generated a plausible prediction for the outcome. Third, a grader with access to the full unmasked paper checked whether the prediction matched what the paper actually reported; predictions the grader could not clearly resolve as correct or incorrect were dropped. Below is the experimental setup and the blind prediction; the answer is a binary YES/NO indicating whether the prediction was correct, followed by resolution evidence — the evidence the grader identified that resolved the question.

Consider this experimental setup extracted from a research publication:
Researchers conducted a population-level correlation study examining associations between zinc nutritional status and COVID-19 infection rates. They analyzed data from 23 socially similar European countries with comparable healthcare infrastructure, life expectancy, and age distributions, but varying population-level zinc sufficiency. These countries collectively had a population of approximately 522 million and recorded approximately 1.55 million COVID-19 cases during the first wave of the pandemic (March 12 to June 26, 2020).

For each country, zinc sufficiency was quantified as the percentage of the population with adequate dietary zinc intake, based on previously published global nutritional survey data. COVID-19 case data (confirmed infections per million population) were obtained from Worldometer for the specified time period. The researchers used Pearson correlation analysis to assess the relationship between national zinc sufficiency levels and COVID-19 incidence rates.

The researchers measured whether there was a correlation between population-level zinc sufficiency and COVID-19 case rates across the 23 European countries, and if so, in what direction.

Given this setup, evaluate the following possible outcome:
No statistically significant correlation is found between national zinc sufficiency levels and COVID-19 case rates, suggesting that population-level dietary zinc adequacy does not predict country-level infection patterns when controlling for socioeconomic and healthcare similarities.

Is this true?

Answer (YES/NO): NO